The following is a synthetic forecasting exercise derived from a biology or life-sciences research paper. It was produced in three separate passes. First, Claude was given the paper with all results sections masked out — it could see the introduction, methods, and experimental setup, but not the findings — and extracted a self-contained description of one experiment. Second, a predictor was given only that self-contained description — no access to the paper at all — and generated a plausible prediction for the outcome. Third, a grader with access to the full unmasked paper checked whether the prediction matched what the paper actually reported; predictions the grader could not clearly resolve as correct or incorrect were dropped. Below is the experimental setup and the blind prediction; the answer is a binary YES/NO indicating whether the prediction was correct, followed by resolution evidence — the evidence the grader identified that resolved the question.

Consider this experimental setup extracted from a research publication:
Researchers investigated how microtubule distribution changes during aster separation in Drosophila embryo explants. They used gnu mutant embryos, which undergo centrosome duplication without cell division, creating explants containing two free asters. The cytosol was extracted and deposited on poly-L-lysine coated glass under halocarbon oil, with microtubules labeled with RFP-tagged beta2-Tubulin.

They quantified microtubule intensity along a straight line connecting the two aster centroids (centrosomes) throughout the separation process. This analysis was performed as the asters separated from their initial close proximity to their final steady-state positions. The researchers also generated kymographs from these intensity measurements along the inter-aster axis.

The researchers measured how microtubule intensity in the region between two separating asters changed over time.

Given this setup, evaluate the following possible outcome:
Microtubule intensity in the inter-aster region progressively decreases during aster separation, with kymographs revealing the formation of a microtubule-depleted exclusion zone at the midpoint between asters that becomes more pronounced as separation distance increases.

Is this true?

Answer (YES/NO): YES